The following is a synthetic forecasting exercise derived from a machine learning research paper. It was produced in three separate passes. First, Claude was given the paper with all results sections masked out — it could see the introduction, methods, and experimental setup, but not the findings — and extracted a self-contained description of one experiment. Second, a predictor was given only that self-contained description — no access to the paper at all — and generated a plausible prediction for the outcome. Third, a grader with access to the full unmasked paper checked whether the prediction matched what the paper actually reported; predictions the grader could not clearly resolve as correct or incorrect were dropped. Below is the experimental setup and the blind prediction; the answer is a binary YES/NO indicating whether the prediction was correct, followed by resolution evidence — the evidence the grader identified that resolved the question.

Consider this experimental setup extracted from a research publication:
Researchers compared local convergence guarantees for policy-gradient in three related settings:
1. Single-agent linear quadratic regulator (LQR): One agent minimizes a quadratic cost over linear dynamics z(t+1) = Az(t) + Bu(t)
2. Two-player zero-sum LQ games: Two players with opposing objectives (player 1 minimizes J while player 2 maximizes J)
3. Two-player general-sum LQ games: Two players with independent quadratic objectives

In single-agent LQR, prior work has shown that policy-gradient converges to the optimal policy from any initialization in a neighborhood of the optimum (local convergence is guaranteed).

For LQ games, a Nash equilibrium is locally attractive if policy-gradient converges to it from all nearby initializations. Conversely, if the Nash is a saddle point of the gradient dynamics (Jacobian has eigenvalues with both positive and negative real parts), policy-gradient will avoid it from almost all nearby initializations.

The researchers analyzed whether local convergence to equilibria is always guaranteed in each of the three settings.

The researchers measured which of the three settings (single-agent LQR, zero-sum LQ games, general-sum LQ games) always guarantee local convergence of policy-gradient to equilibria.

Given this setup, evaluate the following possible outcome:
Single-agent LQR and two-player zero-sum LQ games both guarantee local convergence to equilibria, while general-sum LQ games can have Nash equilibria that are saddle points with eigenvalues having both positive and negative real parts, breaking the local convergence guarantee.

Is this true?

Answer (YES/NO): YES